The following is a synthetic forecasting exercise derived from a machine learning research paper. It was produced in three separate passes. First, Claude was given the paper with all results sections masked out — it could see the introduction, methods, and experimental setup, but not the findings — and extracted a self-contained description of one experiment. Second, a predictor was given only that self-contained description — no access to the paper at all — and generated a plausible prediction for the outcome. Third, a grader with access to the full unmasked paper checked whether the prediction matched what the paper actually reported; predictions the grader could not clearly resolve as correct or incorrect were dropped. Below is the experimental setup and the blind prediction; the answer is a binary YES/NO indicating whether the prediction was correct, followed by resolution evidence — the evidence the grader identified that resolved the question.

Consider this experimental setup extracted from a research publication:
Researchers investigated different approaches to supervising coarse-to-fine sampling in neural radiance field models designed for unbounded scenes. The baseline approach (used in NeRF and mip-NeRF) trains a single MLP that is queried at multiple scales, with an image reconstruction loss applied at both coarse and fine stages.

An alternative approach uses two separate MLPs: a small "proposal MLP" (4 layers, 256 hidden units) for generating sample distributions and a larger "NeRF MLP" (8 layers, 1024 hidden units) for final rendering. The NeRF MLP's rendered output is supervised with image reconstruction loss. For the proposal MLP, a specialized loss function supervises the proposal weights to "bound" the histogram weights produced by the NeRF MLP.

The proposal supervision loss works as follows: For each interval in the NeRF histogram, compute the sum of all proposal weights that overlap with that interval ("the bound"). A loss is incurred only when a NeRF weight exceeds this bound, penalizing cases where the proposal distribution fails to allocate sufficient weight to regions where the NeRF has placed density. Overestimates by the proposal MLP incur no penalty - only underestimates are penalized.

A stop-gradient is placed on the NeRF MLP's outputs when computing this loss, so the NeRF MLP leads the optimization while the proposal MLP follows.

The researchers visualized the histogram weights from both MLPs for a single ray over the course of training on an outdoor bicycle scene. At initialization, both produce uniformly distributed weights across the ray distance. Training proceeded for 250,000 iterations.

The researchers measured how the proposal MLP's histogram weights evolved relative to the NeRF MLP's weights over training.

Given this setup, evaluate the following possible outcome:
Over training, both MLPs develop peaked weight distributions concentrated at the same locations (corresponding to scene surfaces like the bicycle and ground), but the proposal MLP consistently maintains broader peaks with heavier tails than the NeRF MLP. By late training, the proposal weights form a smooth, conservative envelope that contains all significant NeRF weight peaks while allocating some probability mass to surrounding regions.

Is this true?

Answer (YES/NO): YES